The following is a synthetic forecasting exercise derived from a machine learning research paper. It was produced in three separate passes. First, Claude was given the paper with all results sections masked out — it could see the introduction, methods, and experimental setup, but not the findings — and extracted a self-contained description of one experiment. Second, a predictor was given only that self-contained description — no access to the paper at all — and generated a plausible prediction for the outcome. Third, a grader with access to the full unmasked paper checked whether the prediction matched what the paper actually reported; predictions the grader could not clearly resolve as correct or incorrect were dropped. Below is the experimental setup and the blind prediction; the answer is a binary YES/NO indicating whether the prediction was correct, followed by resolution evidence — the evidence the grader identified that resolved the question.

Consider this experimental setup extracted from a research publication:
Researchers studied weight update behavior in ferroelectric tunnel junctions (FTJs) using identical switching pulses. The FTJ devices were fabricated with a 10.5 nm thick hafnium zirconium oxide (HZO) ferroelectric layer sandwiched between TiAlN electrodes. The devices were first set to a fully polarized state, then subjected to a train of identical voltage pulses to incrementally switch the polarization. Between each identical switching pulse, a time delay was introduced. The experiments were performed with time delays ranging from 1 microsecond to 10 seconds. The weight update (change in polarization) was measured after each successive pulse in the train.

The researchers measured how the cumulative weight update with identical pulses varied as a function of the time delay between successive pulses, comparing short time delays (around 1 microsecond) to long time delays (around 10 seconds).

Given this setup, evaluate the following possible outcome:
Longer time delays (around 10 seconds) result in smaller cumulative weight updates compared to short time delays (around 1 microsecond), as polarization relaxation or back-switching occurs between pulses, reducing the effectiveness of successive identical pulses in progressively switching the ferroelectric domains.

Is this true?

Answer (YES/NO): YES